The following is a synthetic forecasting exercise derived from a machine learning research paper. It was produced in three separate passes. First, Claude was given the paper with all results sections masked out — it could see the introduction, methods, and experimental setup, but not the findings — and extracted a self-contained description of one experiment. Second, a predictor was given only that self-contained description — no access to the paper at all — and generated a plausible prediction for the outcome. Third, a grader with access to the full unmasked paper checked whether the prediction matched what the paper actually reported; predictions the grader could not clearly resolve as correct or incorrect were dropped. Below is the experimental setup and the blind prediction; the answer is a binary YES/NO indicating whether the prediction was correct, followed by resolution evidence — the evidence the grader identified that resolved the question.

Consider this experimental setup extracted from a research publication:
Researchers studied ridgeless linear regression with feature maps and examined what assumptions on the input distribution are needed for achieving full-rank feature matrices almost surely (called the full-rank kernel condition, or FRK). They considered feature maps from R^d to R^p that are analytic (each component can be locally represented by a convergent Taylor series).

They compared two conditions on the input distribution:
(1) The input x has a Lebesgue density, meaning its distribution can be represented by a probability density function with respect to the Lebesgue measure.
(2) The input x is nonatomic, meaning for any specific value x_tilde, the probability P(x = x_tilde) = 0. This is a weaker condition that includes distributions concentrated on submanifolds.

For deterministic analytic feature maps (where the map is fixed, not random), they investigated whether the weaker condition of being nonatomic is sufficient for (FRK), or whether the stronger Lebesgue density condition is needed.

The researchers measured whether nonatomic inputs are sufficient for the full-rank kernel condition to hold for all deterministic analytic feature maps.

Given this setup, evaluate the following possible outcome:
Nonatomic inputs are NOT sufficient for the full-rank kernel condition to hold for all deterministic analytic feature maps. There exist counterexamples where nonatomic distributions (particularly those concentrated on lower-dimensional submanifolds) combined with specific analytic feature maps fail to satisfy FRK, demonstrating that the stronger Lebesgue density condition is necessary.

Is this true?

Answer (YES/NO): YES